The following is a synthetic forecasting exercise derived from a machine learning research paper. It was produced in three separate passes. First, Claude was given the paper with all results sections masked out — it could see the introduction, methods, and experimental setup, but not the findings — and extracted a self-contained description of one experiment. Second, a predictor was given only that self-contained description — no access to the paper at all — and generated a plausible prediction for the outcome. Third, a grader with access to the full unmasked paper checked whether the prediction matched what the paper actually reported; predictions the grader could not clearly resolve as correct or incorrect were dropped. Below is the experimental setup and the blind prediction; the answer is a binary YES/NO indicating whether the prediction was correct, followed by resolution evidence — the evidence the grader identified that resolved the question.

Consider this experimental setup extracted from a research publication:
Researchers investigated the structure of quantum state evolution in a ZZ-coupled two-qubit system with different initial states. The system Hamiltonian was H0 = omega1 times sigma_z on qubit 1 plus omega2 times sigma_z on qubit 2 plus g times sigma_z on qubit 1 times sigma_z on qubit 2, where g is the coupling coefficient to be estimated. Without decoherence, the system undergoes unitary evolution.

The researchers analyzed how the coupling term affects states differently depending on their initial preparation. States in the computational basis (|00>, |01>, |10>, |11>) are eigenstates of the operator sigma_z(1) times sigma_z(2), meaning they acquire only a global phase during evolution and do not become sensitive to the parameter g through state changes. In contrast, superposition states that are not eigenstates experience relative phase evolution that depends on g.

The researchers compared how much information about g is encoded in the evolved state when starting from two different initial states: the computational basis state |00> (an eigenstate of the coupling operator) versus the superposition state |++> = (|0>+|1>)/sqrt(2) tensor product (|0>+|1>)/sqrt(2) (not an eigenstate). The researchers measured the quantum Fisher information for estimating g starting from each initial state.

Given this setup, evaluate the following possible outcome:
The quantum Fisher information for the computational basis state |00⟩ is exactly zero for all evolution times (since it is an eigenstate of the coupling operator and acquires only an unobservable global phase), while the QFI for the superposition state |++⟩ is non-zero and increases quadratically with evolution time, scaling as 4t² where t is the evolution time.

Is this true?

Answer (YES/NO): YES